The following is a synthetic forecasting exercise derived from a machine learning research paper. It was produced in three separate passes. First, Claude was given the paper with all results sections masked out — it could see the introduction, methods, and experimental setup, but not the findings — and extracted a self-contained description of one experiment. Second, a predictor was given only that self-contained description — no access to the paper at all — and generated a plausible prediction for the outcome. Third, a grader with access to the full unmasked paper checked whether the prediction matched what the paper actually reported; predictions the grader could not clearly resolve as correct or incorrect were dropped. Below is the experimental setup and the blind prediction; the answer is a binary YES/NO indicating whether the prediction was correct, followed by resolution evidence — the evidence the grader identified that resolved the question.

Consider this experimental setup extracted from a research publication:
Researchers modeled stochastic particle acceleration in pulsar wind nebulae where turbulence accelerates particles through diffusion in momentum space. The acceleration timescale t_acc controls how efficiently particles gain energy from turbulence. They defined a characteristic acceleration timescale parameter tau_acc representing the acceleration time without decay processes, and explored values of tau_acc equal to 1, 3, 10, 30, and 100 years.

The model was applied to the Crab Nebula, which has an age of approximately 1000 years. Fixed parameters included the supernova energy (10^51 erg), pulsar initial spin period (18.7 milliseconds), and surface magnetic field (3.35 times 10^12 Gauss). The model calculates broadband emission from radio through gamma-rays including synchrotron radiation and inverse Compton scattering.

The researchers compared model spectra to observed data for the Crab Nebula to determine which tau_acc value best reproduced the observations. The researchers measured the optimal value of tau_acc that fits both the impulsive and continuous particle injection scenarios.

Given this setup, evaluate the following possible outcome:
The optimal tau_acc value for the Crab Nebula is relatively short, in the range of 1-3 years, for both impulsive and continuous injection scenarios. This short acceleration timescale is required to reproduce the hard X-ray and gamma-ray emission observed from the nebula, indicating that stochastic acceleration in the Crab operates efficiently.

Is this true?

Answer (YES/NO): NO